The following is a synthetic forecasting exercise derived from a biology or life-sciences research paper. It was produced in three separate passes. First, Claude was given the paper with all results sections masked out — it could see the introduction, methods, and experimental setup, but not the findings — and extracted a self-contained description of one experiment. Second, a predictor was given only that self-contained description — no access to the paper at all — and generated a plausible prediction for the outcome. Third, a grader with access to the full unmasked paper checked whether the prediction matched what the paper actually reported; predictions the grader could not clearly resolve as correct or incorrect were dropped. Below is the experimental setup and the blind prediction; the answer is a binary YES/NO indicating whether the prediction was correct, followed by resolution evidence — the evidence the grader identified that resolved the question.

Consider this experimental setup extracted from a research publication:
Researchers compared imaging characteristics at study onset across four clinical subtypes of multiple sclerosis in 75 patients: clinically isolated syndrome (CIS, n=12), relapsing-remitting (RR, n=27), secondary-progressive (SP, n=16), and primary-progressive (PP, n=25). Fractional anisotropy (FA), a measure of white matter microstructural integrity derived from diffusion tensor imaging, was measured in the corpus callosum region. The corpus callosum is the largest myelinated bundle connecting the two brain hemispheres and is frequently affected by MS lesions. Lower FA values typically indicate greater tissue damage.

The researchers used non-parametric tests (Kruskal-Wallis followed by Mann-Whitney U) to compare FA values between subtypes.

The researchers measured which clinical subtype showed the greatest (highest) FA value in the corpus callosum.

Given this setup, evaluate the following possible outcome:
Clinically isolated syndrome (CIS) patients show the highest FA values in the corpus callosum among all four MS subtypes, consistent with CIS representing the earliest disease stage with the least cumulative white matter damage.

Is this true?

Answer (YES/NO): NO